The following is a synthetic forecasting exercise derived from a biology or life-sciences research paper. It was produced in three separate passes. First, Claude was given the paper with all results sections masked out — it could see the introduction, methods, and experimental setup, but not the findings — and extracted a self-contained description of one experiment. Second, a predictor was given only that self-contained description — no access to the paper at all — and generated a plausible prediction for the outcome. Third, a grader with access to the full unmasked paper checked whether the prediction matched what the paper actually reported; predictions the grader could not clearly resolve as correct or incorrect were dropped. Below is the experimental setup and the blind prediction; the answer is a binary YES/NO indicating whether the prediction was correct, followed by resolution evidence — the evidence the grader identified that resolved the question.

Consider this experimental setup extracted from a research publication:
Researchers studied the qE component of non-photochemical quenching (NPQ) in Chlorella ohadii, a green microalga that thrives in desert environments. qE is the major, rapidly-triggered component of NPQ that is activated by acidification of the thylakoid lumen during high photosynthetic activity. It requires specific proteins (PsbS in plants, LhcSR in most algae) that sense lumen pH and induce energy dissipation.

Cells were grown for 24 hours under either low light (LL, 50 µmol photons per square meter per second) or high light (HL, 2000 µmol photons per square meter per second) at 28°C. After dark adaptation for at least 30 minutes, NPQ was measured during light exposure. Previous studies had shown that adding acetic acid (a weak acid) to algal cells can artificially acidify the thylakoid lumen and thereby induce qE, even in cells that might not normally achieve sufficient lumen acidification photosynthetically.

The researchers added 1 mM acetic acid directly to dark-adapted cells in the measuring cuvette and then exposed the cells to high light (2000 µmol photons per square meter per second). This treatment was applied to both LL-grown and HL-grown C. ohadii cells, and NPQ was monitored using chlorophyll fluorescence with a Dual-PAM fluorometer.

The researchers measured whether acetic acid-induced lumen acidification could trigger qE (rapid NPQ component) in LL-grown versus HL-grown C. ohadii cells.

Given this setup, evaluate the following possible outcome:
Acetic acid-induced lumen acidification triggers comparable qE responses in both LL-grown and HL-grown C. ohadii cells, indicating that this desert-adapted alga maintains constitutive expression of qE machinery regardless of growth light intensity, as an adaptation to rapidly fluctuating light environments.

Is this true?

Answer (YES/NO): NO